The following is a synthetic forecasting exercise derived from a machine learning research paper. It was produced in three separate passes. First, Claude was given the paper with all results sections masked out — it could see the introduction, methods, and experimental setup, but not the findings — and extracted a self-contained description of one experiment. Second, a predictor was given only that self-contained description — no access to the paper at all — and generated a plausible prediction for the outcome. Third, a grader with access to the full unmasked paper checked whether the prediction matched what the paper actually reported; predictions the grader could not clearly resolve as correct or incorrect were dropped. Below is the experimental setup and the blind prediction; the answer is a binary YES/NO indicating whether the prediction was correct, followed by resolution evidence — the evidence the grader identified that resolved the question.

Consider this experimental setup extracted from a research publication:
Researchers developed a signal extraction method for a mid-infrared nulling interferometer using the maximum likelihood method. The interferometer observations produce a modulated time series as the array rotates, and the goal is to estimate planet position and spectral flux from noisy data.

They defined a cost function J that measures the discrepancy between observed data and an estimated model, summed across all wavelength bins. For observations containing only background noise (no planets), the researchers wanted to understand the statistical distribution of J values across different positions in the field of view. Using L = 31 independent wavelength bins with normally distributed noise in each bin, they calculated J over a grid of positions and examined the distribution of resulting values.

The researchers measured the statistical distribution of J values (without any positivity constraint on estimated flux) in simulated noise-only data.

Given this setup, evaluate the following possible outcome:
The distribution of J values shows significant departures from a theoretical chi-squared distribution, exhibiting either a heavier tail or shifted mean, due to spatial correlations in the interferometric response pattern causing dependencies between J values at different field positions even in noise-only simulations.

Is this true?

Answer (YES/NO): NO